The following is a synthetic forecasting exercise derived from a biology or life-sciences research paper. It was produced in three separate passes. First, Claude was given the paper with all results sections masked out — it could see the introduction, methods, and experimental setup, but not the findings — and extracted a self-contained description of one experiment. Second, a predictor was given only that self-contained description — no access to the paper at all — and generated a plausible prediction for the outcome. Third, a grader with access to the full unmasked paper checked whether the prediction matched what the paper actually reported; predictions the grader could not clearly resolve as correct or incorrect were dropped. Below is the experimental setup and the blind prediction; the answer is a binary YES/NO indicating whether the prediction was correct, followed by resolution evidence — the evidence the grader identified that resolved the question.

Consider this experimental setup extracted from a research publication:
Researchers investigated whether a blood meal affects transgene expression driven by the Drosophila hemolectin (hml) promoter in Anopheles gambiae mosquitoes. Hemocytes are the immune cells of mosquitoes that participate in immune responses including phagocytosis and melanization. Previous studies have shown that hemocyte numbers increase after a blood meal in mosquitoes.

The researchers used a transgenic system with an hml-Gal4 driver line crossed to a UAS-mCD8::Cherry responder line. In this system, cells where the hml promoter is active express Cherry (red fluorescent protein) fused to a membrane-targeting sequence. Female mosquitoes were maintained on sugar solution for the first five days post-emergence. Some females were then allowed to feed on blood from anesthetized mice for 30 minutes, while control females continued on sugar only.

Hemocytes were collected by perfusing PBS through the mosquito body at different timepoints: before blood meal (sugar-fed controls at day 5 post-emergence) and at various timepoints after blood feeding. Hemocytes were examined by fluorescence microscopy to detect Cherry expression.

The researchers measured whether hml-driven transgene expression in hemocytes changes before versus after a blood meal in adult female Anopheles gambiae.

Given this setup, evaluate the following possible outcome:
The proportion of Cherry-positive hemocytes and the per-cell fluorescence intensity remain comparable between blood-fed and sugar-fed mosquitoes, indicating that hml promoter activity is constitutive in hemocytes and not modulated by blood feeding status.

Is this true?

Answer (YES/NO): NO